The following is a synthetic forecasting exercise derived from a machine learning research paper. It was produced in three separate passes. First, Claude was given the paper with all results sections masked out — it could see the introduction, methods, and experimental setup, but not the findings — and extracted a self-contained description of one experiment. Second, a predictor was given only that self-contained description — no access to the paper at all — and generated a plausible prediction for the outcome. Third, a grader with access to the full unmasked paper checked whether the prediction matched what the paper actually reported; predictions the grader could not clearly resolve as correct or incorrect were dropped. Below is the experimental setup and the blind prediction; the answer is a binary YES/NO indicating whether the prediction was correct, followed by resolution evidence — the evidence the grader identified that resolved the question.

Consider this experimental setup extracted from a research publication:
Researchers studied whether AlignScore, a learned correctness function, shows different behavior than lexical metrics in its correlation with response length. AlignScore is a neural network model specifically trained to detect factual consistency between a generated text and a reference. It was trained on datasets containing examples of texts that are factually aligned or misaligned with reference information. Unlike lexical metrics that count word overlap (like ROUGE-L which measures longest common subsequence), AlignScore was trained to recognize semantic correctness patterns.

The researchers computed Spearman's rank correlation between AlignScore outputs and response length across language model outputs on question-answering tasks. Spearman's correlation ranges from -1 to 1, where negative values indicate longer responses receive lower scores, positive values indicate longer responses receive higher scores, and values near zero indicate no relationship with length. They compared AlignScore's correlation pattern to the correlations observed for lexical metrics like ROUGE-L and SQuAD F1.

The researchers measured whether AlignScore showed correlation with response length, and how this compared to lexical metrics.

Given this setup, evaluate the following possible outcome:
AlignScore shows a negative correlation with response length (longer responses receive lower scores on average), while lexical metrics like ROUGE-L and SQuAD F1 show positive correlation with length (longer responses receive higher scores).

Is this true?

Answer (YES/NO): NO